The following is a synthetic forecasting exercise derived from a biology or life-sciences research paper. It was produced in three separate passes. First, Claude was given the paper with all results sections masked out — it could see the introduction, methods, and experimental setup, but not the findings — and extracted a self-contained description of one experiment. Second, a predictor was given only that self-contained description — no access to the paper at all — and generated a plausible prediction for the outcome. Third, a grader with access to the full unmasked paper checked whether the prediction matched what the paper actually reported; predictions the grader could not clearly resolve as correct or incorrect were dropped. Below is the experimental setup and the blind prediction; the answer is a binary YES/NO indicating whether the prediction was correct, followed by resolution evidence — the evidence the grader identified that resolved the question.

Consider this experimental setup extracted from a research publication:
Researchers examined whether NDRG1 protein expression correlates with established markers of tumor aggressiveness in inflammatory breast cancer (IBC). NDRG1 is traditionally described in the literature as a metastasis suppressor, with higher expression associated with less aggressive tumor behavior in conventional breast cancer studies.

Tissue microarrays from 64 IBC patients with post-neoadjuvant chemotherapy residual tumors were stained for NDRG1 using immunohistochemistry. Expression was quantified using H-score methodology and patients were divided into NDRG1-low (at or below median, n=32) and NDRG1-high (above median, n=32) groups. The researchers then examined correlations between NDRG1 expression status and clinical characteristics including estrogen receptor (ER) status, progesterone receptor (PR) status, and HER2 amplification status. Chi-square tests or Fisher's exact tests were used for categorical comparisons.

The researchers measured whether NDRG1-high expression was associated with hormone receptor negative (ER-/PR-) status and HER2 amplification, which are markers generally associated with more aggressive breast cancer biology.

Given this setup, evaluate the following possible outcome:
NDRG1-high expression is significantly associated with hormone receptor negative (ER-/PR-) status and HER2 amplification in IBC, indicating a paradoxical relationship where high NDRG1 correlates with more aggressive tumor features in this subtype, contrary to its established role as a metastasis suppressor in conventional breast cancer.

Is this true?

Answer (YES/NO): NO